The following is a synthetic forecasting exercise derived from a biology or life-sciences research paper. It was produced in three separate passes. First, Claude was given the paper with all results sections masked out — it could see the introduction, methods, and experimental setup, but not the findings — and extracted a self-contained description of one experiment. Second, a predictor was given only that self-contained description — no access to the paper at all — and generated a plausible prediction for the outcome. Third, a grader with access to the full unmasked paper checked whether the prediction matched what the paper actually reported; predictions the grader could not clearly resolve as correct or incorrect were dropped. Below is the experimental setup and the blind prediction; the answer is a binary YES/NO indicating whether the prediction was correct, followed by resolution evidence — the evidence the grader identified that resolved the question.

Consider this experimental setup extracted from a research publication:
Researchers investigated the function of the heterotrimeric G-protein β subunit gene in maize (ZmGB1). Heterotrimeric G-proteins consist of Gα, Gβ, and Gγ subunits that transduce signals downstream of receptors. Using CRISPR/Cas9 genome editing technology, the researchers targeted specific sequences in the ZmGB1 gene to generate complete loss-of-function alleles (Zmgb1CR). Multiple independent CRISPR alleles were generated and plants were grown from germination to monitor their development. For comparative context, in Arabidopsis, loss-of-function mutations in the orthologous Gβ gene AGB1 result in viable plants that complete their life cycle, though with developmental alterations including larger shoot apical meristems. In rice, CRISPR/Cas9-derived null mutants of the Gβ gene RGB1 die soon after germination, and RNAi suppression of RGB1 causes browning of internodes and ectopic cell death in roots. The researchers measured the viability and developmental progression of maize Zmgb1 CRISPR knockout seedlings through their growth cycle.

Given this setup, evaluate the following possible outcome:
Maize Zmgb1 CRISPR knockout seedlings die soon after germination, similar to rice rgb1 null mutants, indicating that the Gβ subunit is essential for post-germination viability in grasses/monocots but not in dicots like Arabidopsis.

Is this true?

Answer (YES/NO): NO